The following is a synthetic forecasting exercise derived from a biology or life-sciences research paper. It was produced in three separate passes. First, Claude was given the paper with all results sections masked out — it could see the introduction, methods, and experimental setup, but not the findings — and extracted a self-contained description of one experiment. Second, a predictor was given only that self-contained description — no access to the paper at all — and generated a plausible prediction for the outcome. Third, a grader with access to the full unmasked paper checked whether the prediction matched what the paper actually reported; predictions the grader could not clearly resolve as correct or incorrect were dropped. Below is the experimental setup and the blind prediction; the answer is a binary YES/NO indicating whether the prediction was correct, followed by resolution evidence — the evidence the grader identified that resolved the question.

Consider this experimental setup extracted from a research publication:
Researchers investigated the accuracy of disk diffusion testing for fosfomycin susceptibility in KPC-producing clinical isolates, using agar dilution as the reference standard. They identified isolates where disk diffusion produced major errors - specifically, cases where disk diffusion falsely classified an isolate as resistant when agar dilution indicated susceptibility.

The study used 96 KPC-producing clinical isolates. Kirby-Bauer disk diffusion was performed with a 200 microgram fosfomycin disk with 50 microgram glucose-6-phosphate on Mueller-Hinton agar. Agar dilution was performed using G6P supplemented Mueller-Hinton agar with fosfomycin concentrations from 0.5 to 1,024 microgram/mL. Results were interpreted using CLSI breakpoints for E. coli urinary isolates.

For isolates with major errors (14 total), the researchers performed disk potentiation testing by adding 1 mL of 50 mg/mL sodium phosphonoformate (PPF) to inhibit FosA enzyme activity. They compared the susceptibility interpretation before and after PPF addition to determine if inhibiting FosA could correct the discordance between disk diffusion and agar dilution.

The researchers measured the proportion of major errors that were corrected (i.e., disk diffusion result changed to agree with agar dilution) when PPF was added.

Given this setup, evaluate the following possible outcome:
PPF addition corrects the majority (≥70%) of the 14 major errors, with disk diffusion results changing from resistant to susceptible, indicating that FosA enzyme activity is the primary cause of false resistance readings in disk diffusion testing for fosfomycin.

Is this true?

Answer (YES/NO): YES